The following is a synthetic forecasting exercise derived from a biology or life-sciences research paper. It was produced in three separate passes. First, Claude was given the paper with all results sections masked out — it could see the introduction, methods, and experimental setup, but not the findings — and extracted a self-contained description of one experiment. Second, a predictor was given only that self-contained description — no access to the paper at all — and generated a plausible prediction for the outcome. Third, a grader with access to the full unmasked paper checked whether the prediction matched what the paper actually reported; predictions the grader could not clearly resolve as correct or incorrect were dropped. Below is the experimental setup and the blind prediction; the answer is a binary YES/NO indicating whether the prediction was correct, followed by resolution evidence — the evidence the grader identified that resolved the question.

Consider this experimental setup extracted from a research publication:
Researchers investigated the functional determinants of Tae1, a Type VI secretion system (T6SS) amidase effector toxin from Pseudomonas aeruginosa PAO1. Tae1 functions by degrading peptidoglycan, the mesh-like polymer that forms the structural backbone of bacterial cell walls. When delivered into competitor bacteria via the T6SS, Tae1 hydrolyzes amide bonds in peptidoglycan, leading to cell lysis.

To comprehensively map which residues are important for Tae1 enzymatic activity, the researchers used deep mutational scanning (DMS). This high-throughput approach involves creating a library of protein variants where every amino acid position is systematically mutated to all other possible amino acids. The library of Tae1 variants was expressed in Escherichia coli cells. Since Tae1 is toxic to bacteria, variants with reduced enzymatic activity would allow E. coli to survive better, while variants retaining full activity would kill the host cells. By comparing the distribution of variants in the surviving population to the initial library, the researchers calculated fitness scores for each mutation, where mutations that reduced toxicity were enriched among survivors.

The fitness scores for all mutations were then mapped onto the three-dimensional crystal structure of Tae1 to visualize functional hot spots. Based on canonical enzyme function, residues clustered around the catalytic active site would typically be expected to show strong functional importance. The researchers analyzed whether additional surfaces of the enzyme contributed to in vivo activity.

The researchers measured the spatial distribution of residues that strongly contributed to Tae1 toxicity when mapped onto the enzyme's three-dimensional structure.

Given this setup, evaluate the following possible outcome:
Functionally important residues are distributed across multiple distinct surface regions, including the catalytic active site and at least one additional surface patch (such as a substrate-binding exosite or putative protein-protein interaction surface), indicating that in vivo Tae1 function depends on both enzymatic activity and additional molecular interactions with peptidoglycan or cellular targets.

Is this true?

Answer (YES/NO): YES